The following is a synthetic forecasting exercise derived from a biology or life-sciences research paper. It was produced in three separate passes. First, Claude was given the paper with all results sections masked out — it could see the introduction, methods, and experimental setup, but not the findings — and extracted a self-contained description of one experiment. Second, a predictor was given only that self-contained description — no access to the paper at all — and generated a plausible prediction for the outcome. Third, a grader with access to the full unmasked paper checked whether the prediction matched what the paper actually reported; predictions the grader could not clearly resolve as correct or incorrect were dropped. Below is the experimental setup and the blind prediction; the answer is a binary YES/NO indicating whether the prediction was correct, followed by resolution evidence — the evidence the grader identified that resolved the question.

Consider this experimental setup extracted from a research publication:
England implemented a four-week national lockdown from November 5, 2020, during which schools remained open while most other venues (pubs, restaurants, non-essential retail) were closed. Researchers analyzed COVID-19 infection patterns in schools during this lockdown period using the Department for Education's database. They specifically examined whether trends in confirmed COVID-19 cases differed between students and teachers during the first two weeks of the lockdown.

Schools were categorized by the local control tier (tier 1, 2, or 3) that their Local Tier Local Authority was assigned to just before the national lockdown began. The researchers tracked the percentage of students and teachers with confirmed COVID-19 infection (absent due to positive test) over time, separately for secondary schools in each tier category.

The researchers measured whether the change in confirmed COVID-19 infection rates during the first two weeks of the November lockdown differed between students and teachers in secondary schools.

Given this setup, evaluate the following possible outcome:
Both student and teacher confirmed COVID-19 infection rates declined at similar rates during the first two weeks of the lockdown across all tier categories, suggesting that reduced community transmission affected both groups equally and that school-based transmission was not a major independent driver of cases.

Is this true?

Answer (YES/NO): NO